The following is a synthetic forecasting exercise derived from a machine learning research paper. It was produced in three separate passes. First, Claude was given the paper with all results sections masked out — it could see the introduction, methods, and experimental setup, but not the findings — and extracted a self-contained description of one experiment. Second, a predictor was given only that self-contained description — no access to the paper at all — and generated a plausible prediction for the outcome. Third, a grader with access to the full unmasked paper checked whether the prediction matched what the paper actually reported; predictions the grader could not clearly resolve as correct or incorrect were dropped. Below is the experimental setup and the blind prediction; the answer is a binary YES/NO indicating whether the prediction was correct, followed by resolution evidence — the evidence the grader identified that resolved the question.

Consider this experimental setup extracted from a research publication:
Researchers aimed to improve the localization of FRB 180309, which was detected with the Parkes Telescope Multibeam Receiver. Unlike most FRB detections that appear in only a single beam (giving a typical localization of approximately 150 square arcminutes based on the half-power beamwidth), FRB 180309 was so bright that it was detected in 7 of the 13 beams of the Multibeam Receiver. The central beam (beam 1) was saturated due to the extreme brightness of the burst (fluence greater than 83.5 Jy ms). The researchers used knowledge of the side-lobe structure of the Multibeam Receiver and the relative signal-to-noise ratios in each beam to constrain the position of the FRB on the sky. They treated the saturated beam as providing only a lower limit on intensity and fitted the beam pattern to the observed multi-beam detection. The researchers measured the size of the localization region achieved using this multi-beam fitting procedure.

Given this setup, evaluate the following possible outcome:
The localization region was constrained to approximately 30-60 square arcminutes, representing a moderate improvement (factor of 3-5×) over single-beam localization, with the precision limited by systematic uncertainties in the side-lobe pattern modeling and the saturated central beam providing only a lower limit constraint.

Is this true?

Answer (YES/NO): NO